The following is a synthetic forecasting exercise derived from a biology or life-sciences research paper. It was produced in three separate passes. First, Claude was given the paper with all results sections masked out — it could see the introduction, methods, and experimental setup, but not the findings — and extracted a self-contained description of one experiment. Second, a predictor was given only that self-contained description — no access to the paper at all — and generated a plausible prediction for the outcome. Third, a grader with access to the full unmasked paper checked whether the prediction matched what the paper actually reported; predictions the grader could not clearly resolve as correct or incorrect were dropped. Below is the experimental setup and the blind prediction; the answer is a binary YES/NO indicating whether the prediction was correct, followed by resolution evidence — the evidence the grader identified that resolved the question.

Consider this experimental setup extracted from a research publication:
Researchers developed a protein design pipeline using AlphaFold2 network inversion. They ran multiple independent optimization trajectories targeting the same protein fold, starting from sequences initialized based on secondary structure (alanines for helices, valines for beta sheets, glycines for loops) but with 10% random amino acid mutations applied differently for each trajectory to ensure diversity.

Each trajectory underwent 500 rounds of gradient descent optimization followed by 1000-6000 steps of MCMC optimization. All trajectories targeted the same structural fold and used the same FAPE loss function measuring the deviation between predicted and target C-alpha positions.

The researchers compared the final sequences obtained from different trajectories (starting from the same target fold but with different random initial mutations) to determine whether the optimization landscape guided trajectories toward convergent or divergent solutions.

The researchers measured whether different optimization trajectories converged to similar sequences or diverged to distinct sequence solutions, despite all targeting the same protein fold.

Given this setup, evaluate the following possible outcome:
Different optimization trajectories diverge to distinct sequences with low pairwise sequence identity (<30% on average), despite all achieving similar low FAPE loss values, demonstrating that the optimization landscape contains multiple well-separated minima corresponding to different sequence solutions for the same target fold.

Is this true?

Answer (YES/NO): YES